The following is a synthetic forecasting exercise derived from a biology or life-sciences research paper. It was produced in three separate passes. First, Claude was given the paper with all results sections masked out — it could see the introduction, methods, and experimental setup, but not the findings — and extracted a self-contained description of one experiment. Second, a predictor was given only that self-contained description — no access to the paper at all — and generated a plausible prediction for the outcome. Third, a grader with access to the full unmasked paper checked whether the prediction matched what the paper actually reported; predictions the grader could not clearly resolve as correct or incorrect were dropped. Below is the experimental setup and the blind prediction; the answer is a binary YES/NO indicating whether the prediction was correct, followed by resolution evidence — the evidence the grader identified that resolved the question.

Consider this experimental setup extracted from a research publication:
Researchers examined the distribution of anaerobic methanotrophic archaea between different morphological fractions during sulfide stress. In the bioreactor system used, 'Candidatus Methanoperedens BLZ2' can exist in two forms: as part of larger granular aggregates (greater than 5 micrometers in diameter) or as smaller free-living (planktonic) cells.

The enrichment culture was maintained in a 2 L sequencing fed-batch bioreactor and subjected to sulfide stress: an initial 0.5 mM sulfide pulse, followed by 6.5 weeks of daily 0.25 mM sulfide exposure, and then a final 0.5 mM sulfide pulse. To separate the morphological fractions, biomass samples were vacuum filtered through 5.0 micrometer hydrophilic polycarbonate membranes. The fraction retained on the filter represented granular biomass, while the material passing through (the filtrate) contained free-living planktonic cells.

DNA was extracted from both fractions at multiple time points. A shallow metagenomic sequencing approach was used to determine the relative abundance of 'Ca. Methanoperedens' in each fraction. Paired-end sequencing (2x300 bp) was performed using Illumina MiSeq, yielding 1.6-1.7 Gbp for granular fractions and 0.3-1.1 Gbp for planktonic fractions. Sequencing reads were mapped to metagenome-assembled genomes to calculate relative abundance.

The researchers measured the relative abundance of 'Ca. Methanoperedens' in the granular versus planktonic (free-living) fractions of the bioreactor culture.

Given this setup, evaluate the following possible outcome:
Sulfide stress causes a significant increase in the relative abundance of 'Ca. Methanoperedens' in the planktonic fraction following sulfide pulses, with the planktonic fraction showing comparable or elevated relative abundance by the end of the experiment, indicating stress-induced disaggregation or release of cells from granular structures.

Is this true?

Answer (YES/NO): NO